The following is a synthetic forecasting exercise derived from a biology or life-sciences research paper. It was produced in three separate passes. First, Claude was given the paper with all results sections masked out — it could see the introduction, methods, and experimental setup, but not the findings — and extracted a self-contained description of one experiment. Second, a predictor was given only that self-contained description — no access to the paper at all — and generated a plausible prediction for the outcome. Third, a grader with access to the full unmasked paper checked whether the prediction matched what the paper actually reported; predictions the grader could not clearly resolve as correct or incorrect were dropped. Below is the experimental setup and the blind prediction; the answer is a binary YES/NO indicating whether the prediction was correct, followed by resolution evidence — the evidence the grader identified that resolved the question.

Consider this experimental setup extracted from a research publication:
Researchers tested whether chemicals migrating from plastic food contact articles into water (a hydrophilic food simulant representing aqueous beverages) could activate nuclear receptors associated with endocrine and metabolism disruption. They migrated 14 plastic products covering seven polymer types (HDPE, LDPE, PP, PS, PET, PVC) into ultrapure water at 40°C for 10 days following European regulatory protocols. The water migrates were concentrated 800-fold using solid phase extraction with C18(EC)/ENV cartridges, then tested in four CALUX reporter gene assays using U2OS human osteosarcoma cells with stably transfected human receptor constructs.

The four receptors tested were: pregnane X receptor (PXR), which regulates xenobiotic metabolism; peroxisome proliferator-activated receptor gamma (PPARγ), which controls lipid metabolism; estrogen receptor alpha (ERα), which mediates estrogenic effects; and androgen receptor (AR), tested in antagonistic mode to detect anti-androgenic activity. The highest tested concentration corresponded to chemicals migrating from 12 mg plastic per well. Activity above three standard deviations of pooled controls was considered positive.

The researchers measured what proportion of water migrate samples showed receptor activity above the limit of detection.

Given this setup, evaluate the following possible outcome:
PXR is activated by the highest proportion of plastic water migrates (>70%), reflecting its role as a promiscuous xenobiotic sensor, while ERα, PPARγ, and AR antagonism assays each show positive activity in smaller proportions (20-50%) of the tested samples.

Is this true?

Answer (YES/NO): NO